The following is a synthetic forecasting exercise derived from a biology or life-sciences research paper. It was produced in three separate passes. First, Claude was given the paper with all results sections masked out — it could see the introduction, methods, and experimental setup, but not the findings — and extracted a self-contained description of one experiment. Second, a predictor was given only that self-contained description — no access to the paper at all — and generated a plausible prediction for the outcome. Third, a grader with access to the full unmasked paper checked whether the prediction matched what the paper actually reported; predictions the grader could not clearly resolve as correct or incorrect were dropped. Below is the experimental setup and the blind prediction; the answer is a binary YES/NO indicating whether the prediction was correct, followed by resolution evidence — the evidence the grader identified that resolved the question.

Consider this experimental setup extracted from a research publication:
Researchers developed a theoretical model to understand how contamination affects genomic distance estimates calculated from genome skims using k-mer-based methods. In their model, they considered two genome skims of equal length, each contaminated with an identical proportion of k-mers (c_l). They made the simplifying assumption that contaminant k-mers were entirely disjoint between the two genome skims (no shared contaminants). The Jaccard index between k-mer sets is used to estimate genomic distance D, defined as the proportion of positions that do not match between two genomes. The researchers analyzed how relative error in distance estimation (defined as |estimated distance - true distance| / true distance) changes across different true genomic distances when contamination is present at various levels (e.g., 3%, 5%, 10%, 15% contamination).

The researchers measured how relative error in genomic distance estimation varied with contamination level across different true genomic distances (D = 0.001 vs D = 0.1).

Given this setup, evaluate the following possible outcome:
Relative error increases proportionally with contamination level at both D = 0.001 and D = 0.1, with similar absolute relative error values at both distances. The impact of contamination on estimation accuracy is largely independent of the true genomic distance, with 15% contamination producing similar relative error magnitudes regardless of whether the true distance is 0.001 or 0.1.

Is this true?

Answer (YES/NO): NO